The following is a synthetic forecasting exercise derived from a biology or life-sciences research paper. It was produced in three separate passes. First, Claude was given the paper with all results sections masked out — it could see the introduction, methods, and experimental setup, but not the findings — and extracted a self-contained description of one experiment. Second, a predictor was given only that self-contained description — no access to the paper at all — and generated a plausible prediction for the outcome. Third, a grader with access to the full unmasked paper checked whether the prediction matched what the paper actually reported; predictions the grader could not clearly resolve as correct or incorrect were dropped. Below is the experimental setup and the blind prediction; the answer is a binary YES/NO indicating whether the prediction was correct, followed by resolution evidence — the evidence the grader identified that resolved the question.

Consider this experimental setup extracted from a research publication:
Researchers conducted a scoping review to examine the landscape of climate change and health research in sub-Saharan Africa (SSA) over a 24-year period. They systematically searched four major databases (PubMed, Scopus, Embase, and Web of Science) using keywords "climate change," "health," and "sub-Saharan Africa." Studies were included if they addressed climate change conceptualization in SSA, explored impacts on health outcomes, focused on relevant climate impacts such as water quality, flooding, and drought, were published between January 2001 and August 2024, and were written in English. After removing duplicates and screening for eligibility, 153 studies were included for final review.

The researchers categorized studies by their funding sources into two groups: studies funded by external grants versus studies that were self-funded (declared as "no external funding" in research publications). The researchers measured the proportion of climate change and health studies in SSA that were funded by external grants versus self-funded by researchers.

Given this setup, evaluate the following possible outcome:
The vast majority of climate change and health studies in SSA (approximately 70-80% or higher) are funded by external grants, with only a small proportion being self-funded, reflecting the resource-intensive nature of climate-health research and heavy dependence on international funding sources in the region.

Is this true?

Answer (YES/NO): NO